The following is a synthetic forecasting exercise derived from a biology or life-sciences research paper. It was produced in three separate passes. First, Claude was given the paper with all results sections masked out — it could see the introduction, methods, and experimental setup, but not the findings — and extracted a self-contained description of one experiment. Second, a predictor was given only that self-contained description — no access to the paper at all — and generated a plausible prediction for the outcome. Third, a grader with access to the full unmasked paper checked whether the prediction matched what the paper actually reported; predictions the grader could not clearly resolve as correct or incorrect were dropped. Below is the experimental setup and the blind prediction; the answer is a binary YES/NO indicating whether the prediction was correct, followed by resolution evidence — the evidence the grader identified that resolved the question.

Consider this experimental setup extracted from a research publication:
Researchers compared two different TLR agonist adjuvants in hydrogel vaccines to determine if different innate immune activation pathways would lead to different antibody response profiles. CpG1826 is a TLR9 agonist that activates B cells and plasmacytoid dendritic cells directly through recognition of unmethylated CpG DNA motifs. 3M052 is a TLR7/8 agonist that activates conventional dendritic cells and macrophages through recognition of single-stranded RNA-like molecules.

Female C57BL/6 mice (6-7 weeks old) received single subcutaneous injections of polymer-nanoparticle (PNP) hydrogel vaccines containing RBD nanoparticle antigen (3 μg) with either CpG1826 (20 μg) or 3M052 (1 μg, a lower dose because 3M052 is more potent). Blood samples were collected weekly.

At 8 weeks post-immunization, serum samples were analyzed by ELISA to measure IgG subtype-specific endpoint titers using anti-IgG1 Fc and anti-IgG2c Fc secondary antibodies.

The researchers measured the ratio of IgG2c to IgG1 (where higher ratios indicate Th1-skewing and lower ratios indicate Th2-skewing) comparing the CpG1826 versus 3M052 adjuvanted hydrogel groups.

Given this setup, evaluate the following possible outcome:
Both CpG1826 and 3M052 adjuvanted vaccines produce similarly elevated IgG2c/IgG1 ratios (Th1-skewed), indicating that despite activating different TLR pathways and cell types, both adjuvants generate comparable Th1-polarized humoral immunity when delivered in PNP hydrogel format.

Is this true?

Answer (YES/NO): NO